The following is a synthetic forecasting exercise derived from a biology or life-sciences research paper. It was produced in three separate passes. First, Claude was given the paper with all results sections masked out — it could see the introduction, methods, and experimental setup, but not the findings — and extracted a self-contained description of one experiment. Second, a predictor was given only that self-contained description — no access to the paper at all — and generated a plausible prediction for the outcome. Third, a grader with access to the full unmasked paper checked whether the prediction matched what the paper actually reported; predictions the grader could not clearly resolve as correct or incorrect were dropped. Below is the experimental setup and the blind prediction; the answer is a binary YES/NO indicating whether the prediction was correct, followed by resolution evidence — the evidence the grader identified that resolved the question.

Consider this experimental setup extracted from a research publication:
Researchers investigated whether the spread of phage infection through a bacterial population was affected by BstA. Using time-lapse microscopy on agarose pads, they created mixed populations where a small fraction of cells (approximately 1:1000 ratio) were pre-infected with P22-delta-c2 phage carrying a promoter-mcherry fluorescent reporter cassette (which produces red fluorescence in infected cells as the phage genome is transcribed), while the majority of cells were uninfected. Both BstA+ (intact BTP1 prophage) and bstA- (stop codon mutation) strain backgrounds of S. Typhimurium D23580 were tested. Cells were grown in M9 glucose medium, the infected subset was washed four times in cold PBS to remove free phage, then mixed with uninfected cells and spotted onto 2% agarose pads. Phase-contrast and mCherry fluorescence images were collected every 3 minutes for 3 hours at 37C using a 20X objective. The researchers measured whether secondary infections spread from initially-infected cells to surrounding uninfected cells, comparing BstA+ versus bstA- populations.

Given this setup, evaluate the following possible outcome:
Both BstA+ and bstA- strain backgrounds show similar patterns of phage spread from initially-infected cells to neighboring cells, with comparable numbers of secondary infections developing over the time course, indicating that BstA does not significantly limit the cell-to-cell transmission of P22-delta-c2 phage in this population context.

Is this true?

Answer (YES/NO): NO